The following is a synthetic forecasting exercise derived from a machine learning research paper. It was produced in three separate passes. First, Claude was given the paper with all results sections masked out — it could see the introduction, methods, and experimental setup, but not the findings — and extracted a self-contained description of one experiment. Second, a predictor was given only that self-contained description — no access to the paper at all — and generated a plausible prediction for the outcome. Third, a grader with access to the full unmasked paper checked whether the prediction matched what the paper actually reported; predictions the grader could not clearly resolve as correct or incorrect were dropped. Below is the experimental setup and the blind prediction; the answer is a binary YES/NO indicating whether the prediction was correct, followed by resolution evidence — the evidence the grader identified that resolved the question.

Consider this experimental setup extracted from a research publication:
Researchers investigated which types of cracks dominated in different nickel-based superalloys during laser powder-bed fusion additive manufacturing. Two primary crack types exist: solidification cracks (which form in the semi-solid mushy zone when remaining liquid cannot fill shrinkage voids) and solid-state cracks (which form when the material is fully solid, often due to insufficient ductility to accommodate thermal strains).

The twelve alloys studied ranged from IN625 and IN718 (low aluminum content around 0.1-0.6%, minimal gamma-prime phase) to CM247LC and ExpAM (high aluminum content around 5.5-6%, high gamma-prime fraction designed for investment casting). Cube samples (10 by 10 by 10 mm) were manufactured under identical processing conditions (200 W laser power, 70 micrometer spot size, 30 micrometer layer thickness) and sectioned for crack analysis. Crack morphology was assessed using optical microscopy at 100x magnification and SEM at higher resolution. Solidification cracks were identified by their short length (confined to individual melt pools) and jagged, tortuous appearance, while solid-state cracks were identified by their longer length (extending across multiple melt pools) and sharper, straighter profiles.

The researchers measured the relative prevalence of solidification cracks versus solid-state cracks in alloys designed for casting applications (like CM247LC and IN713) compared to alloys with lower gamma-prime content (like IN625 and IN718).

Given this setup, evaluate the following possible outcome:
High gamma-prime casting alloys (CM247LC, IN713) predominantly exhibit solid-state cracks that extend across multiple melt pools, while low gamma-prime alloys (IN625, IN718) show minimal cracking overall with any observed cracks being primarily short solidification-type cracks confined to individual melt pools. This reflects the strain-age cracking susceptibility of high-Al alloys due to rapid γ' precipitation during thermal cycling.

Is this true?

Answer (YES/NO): NO